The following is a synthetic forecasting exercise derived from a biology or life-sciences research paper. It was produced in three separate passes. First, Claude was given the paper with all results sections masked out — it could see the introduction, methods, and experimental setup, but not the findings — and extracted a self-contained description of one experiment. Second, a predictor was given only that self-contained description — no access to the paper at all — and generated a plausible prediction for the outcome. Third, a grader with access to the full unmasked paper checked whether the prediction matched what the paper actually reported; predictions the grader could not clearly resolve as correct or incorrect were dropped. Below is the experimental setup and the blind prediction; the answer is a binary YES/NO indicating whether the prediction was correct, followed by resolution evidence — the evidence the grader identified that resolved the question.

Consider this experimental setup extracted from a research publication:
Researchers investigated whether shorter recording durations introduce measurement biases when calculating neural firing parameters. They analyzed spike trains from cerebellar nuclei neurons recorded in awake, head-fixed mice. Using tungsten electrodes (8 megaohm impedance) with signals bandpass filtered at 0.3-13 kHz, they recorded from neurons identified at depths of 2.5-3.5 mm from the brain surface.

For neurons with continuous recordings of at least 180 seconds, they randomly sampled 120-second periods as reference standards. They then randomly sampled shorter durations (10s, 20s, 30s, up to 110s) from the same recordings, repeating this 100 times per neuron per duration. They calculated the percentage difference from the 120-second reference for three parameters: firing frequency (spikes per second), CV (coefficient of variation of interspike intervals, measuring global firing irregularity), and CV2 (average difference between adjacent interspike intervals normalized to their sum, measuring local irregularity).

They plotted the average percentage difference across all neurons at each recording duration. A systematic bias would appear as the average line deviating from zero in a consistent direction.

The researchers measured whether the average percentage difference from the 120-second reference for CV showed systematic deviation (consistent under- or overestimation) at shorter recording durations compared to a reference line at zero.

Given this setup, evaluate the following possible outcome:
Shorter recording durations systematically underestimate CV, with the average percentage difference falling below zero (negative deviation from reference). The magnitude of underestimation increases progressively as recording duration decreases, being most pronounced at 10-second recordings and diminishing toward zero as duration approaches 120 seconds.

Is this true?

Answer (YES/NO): YES